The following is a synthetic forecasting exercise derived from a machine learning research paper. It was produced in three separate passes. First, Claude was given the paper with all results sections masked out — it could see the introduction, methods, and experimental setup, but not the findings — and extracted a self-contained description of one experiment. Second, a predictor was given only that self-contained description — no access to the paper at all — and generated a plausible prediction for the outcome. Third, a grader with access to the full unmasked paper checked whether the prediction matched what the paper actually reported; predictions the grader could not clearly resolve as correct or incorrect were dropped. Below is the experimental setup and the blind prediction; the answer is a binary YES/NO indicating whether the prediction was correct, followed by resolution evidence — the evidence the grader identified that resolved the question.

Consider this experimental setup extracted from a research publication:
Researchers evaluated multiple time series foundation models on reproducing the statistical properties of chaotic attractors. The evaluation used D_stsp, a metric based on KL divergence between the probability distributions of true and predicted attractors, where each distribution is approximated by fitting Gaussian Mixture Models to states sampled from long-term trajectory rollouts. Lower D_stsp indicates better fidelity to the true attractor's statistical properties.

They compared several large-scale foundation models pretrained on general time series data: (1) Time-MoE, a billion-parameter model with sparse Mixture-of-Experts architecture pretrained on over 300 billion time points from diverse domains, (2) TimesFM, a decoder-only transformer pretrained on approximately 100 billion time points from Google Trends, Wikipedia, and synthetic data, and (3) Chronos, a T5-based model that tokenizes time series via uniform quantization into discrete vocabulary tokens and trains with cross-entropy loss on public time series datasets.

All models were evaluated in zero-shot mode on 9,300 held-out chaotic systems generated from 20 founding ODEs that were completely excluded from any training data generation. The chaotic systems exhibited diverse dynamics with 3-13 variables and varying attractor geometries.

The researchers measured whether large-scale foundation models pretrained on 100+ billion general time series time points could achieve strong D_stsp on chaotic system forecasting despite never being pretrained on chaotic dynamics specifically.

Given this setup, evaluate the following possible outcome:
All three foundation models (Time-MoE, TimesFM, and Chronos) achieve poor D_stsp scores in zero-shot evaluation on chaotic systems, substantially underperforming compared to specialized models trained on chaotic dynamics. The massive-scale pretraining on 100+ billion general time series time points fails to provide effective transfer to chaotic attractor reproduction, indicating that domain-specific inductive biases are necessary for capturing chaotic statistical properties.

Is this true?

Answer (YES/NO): YES